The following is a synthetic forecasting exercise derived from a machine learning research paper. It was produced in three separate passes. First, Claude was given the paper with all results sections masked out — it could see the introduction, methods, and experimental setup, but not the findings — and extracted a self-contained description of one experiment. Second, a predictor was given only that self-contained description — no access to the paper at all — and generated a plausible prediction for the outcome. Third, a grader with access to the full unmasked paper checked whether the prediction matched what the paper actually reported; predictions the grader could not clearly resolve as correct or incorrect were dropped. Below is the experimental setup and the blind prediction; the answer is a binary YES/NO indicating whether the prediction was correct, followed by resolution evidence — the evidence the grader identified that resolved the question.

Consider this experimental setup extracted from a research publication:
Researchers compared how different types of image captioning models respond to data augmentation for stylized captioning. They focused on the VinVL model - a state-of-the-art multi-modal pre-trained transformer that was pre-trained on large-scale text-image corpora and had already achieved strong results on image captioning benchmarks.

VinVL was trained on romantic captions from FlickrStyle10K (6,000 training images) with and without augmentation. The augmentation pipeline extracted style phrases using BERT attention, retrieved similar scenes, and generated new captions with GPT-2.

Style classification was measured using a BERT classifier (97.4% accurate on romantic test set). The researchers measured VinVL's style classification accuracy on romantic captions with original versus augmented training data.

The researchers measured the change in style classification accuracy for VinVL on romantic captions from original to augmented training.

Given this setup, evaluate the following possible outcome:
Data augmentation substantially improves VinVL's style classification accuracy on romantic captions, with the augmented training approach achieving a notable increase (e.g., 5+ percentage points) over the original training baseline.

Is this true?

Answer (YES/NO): NO